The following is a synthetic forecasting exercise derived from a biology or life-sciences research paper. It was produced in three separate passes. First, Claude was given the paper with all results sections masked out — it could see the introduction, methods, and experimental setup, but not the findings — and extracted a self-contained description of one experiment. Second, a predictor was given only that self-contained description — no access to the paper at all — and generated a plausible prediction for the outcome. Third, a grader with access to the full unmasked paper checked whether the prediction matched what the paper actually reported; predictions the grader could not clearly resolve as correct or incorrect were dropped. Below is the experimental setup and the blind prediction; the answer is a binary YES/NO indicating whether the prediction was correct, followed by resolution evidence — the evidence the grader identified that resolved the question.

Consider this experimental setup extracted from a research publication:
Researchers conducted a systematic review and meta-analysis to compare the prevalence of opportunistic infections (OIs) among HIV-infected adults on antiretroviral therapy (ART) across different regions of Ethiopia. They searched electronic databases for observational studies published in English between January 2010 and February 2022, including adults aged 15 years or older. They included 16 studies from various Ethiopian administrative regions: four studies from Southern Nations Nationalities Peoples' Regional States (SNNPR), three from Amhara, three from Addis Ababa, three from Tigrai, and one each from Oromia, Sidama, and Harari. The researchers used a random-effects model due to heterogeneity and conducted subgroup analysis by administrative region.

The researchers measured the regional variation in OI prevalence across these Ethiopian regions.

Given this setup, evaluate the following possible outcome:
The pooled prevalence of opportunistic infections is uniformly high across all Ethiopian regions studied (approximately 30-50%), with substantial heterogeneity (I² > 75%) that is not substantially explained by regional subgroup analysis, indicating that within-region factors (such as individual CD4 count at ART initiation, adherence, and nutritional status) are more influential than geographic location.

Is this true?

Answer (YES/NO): NO